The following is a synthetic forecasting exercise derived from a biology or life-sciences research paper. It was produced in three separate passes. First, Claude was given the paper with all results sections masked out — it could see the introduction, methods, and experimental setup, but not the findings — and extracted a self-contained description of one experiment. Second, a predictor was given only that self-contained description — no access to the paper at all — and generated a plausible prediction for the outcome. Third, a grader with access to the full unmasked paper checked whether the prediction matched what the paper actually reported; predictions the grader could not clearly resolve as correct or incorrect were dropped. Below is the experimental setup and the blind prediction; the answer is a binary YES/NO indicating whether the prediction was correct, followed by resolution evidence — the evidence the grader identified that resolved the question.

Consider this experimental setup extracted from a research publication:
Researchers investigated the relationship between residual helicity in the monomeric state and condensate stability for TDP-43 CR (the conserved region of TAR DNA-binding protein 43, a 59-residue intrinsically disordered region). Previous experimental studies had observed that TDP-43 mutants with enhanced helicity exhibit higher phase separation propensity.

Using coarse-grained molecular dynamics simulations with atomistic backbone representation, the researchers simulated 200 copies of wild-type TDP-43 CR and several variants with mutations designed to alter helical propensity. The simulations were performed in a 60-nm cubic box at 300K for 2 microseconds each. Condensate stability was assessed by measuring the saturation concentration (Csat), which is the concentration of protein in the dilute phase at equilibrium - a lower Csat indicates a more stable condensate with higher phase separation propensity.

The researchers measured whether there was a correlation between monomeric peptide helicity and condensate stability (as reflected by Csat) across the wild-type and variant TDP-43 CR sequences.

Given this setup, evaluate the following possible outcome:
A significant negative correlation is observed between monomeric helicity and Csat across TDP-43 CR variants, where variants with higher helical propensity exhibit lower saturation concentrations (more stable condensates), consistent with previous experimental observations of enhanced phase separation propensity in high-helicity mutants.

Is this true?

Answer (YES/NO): YES